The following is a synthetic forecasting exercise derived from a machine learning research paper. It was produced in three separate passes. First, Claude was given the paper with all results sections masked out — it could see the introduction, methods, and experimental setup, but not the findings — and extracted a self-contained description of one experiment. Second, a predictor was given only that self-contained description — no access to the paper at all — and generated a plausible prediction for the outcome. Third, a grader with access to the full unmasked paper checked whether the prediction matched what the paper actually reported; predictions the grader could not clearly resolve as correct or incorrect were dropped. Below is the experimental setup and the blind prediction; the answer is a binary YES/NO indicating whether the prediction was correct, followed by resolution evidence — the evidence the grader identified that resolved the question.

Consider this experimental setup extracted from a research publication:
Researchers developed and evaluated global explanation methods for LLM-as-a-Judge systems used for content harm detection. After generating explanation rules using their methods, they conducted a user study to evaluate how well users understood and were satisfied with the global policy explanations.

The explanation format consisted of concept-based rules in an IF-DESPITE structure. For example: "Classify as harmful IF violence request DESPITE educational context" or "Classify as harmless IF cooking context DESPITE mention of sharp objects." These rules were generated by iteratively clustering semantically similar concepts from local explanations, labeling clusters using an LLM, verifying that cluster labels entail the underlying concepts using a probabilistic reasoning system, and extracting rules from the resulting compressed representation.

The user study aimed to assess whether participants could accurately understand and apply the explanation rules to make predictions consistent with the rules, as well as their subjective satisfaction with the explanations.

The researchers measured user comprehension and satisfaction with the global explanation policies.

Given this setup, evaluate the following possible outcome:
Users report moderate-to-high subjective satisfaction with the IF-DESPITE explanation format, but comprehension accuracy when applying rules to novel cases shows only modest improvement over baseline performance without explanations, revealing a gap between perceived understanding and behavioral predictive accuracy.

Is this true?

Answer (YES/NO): NO